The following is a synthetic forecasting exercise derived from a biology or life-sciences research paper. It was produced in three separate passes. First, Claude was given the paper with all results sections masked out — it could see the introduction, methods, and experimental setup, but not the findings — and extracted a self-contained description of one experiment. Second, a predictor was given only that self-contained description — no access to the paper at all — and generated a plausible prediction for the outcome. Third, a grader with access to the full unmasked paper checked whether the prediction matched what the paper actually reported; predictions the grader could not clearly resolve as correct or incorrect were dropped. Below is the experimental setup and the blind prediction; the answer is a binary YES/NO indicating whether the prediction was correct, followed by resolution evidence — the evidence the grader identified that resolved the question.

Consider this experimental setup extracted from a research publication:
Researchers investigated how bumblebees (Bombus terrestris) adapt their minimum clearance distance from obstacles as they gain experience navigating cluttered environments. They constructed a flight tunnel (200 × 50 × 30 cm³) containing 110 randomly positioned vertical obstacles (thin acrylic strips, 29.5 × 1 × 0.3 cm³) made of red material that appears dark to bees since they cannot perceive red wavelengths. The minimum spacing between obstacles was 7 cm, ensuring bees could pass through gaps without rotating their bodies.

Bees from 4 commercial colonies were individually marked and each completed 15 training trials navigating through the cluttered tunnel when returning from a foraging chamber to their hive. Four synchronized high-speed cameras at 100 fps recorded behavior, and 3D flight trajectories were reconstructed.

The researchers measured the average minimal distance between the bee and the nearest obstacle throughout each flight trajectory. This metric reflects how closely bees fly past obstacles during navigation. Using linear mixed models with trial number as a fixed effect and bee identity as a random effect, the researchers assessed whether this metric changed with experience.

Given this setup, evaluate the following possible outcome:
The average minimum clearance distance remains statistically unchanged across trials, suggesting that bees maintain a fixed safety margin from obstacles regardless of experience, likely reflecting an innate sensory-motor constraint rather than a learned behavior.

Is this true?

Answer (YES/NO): NO